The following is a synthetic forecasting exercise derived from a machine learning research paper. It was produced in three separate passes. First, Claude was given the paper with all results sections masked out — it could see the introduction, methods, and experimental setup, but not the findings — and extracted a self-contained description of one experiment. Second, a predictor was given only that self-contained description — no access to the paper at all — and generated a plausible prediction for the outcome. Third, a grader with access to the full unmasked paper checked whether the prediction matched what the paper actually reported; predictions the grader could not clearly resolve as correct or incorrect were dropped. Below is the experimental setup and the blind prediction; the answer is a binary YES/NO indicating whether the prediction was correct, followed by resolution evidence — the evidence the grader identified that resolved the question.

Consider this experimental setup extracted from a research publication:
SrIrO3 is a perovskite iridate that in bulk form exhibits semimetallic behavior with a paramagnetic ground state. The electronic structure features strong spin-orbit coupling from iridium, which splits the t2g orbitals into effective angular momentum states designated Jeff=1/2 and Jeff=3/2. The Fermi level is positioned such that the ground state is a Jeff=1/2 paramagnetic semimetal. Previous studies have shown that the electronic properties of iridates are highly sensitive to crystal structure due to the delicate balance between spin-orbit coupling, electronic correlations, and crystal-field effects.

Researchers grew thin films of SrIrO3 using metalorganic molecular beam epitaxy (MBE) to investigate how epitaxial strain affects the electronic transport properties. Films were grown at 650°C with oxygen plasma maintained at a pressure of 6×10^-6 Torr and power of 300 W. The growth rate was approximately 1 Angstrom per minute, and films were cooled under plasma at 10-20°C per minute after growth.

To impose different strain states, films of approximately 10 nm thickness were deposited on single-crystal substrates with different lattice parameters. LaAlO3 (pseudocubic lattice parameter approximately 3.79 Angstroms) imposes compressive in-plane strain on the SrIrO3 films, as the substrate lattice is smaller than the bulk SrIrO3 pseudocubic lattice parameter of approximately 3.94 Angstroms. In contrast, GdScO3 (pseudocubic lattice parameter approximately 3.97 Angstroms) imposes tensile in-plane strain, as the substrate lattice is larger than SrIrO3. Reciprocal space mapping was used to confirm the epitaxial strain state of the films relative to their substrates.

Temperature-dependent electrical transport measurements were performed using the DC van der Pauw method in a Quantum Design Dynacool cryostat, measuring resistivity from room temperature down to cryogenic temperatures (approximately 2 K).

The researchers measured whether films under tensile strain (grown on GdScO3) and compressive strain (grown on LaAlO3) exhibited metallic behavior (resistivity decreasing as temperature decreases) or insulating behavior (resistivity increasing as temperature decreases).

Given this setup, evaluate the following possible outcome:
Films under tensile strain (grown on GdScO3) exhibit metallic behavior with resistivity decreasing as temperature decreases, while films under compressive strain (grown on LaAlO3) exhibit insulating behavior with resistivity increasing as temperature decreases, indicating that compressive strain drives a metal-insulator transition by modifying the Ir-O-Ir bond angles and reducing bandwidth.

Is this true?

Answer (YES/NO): NO